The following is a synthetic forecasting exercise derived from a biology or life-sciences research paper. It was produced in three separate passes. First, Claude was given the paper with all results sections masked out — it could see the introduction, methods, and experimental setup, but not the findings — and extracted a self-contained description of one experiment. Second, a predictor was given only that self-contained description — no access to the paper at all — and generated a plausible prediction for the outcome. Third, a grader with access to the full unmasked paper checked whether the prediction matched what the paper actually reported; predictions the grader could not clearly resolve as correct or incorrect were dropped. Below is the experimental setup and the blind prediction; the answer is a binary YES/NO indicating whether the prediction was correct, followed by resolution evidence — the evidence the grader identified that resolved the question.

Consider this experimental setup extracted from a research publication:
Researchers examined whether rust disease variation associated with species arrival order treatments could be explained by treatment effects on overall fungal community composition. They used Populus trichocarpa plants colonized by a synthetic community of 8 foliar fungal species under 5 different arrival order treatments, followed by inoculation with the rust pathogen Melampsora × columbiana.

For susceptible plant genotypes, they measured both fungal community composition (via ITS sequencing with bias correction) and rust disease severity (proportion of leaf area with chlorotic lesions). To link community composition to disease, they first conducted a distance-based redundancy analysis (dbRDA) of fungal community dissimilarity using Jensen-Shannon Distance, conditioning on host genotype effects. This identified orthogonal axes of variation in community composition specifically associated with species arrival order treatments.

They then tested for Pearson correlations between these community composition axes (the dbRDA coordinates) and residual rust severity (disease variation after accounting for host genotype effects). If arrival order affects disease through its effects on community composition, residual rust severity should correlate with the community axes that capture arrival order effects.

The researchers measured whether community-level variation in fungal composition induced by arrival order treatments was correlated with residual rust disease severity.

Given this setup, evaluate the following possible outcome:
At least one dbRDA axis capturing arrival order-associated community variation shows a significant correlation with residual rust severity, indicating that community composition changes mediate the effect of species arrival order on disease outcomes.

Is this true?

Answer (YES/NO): NO